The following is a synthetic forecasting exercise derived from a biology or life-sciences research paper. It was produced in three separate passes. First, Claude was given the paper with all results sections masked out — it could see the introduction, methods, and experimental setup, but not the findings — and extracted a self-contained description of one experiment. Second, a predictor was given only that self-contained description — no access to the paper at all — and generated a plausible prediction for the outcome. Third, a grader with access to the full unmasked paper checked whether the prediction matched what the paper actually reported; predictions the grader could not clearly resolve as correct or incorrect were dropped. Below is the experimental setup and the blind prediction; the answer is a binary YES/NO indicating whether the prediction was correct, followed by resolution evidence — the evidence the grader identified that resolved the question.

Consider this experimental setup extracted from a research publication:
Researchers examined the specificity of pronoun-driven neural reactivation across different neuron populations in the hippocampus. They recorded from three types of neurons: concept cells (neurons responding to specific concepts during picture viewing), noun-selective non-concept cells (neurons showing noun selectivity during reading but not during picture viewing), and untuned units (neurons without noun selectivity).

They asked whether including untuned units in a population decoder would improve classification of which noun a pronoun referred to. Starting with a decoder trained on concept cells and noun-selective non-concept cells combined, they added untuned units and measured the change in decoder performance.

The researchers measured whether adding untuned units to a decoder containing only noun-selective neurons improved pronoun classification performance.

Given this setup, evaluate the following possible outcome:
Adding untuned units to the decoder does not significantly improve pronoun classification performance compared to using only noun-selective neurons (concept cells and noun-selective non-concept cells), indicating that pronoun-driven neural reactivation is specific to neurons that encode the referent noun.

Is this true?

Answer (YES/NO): YES